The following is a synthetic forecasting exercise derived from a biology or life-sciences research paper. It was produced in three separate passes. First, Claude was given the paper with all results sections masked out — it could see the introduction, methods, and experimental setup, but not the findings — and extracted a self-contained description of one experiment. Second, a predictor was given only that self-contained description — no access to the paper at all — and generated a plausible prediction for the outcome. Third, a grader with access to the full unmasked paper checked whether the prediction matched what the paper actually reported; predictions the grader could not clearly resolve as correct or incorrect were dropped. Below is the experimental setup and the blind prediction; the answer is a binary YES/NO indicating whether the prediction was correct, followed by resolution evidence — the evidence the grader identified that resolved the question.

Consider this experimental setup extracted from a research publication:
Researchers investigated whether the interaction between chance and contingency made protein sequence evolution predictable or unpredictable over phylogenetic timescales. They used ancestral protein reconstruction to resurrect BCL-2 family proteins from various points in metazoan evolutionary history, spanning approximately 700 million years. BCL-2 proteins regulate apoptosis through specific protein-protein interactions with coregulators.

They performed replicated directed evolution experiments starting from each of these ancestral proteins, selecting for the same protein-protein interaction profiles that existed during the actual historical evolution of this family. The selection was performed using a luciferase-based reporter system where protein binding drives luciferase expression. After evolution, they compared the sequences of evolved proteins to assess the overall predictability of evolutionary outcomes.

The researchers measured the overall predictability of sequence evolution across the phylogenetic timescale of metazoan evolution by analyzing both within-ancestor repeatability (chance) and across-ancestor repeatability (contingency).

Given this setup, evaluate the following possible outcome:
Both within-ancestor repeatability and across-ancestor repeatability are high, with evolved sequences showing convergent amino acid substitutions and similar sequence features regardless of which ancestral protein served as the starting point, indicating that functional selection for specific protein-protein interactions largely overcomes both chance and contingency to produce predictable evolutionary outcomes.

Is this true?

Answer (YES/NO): NO